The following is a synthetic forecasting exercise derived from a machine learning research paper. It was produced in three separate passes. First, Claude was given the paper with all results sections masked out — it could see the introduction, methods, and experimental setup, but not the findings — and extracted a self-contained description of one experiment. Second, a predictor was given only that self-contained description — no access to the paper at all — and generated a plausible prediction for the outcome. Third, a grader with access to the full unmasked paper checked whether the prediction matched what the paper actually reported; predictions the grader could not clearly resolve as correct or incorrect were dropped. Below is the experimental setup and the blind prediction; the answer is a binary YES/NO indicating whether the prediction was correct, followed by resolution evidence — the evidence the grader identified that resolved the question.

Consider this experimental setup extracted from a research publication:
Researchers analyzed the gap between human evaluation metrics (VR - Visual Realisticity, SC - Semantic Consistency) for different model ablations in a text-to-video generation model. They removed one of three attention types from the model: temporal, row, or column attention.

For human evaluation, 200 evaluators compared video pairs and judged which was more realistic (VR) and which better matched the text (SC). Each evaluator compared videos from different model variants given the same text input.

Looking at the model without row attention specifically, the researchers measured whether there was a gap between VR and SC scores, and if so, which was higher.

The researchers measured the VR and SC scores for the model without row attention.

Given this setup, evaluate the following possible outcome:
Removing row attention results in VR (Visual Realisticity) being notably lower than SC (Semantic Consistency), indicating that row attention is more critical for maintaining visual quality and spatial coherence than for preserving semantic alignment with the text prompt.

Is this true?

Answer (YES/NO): YES